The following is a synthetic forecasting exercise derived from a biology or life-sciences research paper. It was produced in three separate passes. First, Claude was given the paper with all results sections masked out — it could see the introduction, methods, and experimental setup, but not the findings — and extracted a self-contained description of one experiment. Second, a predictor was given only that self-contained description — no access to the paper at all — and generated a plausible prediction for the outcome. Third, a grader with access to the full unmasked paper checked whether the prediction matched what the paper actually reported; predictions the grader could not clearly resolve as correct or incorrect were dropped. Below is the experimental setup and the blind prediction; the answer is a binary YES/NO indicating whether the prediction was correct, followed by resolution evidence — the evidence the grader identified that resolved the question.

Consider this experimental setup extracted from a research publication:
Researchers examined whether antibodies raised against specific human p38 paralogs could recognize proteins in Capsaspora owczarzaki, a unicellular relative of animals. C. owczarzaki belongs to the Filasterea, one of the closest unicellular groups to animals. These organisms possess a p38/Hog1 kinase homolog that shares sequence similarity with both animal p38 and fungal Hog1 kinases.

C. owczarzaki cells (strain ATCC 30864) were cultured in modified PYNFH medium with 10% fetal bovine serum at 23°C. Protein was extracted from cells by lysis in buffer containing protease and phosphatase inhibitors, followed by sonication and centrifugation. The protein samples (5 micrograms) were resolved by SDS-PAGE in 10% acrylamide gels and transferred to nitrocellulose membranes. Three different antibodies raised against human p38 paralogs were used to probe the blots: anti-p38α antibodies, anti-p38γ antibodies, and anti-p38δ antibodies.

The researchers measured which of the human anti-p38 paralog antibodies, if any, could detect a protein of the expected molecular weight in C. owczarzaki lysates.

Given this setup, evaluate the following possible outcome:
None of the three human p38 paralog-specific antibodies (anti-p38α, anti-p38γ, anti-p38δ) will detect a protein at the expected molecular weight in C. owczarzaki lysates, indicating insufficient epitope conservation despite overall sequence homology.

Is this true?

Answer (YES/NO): YES